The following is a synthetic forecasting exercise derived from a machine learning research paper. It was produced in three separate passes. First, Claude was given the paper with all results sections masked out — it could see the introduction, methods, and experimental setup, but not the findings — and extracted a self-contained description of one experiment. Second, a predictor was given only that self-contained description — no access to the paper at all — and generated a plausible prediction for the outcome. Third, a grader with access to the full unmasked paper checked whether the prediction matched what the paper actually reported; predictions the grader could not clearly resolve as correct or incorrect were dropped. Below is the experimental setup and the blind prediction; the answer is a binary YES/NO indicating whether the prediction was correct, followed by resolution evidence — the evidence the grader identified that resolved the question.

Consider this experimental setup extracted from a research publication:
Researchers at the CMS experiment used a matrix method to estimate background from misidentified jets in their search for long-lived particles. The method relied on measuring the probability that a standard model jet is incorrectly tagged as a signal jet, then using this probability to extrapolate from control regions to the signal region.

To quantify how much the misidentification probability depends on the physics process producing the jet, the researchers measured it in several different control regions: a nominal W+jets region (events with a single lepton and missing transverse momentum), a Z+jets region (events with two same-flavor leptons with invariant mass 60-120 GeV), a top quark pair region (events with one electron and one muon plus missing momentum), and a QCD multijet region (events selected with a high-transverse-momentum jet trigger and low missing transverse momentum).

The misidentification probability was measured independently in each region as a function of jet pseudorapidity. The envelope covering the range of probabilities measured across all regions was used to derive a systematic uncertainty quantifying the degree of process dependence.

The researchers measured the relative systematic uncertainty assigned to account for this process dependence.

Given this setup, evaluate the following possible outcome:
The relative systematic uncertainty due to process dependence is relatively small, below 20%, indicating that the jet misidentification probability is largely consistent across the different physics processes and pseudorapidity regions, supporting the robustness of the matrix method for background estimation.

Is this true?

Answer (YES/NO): NO